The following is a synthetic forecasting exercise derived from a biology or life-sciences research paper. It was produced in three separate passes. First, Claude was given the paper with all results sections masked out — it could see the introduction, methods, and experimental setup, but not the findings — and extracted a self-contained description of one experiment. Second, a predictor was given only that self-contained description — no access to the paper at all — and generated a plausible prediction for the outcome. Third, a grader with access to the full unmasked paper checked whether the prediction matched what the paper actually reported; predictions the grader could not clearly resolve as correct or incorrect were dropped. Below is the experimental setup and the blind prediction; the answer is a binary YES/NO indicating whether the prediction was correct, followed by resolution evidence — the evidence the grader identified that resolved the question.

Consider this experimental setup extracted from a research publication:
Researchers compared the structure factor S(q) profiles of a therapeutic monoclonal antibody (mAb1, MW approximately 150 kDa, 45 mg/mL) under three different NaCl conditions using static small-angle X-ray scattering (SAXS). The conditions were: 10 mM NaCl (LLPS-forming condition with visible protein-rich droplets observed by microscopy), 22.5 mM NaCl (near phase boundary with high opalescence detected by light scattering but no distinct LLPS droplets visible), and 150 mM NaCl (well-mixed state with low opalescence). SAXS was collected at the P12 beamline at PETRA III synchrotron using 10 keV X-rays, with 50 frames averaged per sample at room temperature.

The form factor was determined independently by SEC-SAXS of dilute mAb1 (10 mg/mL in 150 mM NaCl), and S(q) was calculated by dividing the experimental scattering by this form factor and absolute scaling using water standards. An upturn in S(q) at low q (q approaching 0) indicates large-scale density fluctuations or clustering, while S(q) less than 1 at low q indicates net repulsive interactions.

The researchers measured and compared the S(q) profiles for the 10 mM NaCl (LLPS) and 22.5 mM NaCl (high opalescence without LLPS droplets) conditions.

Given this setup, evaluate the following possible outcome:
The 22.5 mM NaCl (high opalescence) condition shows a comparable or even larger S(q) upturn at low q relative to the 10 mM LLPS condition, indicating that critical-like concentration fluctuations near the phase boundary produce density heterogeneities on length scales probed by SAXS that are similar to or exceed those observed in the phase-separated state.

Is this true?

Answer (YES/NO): YES